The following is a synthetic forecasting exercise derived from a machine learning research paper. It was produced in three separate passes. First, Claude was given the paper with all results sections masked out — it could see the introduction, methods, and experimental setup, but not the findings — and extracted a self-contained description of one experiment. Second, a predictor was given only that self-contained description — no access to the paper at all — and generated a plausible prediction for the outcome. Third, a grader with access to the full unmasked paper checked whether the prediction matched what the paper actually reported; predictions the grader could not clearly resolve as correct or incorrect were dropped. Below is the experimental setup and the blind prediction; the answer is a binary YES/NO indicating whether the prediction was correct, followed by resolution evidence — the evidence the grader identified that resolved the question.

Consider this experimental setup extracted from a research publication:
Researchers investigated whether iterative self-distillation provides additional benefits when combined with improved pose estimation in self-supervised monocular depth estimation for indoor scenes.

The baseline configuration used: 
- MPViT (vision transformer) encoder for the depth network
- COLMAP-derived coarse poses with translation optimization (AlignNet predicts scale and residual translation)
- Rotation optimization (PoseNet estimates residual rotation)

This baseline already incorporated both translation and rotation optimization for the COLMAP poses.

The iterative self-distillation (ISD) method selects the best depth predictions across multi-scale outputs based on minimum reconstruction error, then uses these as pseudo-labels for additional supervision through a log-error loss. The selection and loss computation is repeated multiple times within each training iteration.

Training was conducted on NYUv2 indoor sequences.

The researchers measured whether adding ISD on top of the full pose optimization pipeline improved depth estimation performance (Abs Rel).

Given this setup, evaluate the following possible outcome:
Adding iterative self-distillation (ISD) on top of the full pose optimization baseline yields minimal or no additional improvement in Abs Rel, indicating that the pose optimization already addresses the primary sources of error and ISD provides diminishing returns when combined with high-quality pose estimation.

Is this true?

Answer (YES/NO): YES